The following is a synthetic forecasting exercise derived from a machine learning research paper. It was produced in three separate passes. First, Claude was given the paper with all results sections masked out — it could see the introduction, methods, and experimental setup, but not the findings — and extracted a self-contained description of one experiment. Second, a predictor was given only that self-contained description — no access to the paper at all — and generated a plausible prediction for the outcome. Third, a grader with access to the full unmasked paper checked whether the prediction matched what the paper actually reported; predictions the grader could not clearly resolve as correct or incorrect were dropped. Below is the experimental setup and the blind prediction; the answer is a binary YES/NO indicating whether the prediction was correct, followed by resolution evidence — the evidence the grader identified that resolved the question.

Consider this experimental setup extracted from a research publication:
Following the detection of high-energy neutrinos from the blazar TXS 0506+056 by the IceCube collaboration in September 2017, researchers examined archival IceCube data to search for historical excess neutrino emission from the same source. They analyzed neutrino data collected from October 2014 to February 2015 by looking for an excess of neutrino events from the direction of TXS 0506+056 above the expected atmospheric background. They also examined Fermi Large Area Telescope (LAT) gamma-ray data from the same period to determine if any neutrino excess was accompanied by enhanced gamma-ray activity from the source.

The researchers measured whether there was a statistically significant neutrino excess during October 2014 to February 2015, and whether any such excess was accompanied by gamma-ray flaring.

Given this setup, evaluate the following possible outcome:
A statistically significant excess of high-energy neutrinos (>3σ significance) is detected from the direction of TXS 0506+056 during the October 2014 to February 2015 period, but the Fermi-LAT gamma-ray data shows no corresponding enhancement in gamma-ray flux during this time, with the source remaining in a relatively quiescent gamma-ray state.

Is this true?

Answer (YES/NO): YES